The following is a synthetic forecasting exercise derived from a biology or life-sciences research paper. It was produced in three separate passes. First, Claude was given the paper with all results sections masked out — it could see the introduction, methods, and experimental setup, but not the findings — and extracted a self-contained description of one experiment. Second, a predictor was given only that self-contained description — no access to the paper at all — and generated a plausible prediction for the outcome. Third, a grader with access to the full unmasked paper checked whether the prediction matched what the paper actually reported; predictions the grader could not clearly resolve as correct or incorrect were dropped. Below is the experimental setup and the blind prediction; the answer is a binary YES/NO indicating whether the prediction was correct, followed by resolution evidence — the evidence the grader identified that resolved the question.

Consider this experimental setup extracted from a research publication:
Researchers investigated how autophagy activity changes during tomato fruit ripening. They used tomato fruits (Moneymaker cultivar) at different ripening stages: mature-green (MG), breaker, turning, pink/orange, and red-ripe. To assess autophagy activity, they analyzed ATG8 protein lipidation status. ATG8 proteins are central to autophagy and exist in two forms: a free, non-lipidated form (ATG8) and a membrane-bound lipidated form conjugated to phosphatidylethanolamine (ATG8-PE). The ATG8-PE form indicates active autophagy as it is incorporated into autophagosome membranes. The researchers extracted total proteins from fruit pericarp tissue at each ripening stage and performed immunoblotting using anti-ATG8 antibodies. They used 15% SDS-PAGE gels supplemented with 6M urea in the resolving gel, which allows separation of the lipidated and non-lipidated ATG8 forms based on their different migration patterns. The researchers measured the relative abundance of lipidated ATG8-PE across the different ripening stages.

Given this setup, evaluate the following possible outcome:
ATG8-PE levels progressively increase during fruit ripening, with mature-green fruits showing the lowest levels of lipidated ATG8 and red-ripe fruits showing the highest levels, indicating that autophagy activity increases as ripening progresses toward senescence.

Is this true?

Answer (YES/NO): NO